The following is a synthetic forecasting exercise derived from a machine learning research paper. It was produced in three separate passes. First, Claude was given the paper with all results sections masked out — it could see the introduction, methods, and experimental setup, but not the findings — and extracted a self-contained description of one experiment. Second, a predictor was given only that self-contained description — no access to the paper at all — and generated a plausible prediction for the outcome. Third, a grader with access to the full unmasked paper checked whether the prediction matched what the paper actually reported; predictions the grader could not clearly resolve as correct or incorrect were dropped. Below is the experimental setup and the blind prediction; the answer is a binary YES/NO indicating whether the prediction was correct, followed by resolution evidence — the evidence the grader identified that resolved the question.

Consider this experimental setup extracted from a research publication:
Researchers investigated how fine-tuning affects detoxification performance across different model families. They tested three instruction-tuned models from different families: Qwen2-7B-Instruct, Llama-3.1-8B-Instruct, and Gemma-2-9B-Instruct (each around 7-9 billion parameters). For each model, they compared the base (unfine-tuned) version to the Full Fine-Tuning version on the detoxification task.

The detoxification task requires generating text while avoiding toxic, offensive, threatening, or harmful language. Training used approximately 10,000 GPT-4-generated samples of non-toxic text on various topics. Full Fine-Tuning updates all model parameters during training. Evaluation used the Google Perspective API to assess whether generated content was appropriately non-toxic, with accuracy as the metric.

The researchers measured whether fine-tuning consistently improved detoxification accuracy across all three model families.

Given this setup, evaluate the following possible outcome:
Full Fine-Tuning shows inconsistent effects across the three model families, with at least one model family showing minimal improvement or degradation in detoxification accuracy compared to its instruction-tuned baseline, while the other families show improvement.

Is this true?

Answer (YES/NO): YES